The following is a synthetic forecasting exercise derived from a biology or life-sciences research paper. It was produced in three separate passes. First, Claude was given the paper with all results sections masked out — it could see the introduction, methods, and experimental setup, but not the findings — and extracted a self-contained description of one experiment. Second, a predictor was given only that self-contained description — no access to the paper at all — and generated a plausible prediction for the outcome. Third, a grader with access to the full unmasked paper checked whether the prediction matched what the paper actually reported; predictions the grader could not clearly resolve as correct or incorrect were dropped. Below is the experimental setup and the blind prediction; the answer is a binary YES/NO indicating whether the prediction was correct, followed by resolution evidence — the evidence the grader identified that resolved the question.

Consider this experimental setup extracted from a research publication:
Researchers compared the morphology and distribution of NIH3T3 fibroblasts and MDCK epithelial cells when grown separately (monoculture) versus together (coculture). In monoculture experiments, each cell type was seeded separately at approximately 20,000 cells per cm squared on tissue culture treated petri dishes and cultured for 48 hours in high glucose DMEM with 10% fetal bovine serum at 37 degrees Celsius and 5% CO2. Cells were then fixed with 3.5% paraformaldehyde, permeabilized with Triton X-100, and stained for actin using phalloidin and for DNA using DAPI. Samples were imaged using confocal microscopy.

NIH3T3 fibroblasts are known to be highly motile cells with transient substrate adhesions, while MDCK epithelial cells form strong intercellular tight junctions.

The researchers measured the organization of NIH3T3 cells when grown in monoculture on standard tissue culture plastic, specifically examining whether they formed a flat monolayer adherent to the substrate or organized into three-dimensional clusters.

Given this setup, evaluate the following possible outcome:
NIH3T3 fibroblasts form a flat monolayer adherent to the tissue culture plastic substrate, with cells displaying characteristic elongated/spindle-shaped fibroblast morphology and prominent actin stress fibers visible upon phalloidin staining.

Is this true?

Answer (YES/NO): NO